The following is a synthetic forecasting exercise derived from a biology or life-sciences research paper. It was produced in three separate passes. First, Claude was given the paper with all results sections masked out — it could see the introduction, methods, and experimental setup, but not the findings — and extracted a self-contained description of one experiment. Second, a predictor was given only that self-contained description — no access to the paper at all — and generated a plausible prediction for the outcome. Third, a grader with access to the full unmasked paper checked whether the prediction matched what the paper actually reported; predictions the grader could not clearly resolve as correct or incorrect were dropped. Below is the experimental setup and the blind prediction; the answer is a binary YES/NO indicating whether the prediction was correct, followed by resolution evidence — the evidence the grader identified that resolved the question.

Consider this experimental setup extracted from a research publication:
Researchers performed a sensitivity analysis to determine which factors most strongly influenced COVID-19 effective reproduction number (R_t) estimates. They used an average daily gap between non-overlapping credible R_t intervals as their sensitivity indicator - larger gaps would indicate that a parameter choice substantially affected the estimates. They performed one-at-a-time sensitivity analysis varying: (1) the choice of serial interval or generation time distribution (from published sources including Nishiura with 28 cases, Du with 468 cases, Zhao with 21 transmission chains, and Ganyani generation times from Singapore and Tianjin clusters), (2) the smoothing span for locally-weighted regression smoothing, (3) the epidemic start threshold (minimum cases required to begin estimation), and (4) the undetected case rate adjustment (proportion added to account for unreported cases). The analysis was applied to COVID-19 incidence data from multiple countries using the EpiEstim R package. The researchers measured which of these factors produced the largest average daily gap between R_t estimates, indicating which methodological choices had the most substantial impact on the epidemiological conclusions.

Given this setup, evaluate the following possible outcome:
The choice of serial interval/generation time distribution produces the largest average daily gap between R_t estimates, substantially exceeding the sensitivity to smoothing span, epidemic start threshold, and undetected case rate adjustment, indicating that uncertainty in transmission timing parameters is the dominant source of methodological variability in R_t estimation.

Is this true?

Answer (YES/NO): YES